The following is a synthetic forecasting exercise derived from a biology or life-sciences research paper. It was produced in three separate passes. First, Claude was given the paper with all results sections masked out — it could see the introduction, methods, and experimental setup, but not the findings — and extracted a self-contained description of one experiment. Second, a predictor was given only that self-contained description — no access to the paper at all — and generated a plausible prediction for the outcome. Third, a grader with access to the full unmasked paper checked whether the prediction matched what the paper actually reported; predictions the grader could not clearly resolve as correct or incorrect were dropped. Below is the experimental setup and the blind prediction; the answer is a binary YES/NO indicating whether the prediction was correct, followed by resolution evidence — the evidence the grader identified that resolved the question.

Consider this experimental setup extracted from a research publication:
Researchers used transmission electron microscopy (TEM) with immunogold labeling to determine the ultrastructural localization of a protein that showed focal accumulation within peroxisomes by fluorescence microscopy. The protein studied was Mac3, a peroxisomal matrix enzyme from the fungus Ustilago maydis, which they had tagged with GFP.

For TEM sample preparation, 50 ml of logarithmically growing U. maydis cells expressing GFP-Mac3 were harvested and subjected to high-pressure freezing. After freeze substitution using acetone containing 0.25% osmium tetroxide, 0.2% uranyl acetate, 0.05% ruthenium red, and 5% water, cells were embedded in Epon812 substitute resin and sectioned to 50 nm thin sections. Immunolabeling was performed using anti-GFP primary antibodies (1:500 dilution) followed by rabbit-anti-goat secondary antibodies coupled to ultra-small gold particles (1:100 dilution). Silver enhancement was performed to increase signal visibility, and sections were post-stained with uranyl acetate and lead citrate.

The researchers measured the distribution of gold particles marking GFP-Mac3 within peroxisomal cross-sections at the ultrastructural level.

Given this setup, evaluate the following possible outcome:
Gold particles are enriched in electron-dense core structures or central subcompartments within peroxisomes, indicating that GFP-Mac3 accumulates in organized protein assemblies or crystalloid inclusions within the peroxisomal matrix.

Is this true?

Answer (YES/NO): YES